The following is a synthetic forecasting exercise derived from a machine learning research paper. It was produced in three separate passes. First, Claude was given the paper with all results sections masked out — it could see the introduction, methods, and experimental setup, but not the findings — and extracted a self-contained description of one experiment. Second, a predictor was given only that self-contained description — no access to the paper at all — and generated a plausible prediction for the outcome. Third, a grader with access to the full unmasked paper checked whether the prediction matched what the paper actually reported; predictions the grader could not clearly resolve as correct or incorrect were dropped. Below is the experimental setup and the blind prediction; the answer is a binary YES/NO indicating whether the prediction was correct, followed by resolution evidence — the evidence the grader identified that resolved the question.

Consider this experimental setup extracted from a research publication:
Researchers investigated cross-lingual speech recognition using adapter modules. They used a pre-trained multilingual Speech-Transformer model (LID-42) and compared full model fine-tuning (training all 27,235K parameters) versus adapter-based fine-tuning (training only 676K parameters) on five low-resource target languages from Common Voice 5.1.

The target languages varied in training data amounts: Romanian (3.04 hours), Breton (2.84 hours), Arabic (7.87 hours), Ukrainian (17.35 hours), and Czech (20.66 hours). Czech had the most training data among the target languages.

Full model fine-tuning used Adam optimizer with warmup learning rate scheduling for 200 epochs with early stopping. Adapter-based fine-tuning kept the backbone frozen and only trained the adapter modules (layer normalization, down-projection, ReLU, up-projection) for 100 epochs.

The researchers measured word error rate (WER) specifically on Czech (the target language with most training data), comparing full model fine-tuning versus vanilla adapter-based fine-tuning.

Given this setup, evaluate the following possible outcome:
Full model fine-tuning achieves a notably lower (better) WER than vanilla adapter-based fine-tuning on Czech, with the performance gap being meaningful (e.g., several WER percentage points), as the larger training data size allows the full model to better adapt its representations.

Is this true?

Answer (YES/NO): YES